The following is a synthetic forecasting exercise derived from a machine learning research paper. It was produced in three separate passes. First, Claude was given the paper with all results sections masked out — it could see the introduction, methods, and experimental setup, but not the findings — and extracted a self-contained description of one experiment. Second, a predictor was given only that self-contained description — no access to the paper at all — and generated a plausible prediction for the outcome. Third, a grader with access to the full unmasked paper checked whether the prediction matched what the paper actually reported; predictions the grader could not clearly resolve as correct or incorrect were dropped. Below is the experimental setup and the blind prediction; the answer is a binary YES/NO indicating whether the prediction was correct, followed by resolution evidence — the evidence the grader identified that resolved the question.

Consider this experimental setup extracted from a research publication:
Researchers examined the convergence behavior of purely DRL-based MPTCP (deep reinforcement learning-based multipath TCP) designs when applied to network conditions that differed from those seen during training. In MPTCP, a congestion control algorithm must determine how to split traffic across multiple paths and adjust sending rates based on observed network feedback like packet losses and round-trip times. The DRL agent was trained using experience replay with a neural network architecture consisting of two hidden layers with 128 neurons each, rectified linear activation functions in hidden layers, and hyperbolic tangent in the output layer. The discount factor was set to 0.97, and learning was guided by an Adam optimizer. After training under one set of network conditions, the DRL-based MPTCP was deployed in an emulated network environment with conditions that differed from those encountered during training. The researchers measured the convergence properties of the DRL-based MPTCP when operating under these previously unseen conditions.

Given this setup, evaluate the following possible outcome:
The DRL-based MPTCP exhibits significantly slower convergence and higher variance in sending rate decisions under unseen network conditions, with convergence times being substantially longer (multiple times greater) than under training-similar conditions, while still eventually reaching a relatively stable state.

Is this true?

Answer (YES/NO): NO